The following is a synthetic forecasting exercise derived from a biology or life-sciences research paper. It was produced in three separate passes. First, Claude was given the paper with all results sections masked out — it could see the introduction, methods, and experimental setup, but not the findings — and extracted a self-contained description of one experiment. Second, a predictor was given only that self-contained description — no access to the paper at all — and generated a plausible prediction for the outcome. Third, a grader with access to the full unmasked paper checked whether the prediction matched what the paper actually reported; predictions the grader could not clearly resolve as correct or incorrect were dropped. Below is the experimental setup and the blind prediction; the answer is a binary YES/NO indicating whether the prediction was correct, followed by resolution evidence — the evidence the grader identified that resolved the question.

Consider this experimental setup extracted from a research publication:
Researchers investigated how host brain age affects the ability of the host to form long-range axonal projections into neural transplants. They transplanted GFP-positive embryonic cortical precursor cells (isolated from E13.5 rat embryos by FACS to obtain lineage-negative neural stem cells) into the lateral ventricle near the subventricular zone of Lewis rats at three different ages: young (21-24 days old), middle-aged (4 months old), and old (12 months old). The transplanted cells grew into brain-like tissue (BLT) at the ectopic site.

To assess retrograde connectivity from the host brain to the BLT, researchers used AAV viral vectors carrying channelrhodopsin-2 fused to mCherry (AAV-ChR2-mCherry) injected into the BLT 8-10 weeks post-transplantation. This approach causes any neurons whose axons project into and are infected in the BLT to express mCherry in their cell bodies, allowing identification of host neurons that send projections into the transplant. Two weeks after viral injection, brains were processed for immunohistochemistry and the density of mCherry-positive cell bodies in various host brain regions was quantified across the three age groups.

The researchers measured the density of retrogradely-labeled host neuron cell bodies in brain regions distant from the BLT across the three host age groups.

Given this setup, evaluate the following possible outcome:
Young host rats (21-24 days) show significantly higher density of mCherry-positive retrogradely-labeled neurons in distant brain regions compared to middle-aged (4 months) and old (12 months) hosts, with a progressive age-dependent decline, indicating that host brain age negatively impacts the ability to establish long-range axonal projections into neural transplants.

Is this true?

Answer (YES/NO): YES